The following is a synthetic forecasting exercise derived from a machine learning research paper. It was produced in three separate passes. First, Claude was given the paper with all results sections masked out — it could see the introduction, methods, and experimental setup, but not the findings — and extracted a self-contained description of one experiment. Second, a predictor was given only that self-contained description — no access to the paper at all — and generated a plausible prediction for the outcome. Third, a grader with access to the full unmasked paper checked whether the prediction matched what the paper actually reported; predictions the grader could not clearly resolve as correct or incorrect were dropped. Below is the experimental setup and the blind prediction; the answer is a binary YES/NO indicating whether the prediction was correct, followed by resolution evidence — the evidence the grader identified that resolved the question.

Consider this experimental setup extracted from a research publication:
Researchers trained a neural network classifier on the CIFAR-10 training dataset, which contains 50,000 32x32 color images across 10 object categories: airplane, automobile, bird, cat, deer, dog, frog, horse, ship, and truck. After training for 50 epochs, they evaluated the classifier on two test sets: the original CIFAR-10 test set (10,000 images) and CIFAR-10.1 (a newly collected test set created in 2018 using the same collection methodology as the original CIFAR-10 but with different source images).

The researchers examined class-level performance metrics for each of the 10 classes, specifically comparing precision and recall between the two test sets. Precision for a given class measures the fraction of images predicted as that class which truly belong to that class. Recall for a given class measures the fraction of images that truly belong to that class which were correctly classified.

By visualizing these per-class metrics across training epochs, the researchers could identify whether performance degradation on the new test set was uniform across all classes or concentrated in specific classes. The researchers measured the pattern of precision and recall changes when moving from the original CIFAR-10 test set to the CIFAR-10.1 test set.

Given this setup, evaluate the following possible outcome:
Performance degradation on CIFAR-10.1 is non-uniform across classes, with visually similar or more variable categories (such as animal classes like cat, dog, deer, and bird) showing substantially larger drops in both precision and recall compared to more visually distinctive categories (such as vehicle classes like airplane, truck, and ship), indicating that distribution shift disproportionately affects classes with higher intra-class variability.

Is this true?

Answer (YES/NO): NO